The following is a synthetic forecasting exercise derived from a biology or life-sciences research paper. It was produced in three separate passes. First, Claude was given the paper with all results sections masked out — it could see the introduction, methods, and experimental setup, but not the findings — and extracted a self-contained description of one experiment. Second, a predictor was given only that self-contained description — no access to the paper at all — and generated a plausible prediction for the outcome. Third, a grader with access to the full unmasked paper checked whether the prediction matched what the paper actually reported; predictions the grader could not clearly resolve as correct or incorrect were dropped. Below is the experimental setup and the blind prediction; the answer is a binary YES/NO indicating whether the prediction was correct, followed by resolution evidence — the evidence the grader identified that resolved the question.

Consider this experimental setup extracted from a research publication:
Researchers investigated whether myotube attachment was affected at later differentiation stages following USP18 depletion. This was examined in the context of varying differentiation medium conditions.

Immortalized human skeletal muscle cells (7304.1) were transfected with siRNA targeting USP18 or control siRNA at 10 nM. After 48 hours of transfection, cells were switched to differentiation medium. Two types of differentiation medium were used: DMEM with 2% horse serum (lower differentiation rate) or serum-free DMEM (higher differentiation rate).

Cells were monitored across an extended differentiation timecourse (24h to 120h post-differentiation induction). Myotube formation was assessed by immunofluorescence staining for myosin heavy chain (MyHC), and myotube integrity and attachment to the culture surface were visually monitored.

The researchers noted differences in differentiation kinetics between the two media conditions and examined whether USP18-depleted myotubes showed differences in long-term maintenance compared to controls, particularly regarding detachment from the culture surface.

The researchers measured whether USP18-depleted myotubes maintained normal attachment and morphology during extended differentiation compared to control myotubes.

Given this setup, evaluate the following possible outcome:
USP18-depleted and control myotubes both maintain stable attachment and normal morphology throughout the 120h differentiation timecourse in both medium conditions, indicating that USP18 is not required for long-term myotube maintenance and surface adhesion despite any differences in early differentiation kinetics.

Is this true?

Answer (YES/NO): NO